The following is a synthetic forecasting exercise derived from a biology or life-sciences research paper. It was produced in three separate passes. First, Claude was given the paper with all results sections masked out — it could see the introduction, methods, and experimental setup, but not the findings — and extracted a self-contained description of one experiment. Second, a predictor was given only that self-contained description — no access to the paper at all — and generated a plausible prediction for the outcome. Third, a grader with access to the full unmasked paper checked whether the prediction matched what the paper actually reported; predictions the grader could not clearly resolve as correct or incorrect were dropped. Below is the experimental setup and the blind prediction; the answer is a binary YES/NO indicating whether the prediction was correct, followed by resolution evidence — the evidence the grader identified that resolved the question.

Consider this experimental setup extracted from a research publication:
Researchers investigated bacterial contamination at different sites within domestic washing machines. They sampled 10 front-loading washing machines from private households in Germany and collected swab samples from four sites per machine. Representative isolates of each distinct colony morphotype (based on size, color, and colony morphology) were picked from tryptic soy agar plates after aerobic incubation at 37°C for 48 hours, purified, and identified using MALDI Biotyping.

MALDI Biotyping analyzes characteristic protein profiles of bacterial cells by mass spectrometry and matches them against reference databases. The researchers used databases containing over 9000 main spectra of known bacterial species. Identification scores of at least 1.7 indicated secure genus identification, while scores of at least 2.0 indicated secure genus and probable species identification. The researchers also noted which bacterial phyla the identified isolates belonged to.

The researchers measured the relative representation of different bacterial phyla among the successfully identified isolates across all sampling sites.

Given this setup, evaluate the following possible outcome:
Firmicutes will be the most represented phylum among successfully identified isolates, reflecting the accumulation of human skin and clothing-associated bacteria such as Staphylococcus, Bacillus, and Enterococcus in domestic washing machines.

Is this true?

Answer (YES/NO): NO